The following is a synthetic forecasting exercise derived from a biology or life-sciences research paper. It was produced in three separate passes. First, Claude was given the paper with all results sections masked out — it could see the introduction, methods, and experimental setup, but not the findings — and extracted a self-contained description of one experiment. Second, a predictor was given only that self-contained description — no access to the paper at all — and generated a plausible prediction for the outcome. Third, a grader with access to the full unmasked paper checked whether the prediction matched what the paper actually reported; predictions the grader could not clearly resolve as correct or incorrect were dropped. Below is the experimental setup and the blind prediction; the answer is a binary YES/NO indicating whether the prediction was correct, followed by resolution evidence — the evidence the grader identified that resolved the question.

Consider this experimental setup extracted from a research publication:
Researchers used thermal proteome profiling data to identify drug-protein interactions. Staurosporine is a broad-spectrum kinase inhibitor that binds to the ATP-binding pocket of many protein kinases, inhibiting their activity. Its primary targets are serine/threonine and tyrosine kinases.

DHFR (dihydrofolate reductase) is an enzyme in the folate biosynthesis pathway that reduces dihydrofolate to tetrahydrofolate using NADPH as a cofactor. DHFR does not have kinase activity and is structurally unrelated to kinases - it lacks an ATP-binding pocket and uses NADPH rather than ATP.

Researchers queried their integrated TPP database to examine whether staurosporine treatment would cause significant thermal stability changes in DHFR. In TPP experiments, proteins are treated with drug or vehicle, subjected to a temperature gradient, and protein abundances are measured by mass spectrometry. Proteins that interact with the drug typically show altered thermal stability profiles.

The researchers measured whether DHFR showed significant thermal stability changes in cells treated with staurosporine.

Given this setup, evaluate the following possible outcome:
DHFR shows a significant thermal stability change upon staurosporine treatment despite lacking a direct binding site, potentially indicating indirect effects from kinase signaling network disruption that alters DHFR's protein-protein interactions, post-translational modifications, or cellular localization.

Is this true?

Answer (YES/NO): YES